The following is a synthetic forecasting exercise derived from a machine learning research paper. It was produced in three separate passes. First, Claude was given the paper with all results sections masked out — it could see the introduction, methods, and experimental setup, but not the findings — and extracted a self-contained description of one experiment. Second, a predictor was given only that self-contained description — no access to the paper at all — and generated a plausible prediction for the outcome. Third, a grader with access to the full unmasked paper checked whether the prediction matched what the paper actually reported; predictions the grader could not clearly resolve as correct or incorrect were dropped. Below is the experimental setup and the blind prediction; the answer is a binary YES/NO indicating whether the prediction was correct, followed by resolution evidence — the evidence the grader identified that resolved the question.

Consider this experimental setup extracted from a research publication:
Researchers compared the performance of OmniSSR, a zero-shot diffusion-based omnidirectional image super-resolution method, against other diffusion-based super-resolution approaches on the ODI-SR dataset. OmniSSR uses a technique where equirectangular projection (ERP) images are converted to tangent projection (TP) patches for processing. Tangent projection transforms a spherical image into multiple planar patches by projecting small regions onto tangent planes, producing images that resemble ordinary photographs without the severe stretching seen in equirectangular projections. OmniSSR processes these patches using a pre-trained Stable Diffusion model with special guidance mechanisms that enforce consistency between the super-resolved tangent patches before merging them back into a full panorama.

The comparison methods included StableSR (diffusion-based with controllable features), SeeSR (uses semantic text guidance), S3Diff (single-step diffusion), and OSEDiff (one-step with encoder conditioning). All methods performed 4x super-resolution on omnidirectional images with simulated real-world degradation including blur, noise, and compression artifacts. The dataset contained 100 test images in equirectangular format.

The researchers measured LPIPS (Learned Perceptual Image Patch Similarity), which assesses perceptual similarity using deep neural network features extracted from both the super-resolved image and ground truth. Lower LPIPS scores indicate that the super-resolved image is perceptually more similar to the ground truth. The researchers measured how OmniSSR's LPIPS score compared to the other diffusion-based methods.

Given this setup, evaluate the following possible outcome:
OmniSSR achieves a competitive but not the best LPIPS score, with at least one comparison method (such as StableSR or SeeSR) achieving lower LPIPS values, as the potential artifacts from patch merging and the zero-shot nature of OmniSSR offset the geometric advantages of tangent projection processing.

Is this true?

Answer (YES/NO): NO